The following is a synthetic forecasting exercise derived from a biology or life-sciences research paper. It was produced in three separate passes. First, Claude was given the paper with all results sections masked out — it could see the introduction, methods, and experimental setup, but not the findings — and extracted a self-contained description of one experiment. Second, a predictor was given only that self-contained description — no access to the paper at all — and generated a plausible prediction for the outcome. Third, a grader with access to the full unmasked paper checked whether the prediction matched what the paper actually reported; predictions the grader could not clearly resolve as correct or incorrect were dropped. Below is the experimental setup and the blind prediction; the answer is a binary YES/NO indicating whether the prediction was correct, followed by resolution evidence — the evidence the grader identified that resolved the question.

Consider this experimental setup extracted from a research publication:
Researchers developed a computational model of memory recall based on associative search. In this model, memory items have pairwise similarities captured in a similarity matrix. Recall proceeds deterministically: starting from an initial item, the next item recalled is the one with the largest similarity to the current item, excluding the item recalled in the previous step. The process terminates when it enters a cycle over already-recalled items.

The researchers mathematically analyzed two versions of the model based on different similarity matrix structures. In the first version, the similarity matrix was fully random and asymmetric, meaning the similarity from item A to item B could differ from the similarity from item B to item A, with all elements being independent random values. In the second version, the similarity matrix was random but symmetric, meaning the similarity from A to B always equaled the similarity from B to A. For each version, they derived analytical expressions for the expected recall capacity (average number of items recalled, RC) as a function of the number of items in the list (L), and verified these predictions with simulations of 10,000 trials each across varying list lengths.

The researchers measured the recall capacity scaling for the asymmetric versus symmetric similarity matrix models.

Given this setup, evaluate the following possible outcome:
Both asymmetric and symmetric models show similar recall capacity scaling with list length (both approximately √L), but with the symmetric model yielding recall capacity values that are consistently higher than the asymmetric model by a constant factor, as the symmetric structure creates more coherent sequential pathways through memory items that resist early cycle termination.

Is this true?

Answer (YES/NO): YES